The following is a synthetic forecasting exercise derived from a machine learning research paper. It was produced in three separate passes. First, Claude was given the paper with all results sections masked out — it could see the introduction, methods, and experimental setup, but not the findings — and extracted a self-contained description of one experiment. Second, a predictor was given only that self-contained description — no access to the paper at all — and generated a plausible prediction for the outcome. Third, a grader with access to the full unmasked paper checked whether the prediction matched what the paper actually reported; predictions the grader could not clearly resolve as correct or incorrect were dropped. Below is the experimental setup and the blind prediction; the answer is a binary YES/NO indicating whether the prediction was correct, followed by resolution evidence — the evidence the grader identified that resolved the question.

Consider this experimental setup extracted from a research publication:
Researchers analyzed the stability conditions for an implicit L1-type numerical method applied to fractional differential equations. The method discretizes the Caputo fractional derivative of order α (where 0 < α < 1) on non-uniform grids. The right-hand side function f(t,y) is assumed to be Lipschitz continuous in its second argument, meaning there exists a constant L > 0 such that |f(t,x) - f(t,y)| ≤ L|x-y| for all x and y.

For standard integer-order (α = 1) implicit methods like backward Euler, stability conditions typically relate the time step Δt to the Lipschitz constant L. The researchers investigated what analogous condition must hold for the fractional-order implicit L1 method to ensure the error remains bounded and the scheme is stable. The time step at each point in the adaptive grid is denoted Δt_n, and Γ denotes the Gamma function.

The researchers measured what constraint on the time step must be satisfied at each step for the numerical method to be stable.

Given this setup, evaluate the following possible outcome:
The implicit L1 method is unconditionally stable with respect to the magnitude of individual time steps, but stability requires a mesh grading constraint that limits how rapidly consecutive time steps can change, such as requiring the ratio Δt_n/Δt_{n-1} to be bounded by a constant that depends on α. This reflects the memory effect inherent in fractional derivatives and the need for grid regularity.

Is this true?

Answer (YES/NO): NO